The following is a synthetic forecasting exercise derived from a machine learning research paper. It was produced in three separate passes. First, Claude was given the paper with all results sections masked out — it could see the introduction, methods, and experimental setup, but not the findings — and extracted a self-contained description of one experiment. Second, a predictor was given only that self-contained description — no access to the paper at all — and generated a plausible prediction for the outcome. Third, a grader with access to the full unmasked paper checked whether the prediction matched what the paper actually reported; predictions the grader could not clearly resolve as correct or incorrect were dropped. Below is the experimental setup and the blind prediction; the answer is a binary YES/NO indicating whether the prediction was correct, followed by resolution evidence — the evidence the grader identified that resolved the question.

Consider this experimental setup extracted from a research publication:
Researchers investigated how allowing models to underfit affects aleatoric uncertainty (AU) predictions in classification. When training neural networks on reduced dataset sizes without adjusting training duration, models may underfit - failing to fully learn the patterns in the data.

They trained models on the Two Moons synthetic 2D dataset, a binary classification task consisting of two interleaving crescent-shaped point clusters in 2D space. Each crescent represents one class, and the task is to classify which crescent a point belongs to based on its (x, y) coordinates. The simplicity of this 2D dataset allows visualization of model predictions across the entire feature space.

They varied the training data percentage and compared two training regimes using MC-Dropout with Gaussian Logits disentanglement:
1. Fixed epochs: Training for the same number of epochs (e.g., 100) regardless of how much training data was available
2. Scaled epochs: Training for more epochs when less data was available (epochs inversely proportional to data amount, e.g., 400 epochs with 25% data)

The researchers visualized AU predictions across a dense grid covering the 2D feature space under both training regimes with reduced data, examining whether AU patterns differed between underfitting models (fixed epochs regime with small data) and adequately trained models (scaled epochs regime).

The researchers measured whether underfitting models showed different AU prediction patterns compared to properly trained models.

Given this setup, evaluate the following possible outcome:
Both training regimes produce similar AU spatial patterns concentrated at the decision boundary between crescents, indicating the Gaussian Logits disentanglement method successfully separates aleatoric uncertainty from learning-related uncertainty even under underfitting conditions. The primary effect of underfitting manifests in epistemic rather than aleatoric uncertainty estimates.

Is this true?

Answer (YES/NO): NO